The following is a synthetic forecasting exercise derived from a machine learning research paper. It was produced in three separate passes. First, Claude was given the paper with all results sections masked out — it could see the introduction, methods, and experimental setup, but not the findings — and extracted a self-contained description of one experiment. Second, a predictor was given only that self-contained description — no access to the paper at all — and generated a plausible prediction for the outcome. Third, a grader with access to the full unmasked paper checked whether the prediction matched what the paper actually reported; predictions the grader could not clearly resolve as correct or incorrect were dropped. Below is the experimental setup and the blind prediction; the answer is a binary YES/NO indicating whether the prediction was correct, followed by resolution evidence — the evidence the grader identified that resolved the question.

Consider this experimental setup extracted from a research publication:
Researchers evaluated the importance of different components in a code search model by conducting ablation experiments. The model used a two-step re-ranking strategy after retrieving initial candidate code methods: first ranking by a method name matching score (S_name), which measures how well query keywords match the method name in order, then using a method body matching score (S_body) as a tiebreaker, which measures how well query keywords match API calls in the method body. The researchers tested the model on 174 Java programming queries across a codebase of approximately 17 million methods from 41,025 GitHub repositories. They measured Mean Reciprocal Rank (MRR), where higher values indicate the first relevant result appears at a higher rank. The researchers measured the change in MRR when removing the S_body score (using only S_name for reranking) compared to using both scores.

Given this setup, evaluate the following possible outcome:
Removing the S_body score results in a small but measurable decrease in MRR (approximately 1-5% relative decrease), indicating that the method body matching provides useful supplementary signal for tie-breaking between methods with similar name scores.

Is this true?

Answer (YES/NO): YES